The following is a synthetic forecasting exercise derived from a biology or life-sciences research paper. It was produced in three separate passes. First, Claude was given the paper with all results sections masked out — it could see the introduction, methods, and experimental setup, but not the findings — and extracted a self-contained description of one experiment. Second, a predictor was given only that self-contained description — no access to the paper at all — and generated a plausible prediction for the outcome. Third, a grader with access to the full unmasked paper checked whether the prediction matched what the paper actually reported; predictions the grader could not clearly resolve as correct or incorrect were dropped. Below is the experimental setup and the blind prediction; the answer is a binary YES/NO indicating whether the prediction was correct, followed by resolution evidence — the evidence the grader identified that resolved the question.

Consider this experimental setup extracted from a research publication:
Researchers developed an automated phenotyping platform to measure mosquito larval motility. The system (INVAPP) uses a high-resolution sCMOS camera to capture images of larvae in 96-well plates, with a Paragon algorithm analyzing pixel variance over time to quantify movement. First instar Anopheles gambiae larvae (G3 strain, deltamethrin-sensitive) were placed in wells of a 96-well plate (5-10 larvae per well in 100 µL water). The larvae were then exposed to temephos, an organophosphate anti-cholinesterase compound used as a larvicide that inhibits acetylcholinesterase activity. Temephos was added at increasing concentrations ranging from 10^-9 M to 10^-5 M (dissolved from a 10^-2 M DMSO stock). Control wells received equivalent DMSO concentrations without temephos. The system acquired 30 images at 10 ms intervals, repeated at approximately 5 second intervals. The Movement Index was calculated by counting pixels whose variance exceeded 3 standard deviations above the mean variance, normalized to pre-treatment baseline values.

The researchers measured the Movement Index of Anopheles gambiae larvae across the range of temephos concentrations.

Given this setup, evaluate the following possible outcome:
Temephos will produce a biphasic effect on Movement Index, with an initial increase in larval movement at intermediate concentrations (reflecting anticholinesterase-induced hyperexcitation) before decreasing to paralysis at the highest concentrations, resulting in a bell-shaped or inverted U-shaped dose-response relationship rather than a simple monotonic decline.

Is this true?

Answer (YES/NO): NO